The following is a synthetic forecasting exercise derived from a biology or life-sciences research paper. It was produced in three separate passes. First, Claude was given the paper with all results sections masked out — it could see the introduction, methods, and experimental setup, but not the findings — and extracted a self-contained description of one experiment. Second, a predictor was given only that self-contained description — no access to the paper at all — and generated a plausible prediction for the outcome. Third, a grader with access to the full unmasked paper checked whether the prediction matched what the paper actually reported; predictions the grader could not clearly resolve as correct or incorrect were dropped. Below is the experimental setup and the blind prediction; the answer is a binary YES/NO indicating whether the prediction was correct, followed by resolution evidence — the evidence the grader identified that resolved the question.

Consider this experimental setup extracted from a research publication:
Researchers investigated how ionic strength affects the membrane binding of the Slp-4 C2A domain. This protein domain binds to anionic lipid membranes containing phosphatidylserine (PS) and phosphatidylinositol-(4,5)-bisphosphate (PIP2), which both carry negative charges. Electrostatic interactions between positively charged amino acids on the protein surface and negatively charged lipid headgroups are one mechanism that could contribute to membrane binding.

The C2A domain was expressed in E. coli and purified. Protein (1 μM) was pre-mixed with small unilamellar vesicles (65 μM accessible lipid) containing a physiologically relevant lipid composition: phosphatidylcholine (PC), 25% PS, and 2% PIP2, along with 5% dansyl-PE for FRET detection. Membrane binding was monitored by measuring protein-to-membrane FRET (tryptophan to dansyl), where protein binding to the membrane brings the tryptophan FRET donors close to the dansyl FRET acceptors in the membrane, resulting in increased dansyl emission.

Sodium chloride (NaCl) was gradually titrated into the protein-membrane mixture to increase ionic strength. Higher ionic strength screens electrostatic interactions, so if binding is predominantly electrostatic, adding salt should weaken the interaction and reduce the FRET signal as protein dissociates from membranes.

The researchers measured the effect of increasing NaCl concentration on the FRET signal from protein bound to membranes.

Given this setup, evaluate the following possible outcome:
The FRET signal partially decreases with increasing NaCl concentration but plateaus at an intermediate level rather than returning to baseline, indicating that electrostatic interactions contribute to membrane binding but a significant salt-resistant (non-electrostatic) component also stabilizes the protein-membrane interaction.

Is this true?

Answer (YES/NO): NO